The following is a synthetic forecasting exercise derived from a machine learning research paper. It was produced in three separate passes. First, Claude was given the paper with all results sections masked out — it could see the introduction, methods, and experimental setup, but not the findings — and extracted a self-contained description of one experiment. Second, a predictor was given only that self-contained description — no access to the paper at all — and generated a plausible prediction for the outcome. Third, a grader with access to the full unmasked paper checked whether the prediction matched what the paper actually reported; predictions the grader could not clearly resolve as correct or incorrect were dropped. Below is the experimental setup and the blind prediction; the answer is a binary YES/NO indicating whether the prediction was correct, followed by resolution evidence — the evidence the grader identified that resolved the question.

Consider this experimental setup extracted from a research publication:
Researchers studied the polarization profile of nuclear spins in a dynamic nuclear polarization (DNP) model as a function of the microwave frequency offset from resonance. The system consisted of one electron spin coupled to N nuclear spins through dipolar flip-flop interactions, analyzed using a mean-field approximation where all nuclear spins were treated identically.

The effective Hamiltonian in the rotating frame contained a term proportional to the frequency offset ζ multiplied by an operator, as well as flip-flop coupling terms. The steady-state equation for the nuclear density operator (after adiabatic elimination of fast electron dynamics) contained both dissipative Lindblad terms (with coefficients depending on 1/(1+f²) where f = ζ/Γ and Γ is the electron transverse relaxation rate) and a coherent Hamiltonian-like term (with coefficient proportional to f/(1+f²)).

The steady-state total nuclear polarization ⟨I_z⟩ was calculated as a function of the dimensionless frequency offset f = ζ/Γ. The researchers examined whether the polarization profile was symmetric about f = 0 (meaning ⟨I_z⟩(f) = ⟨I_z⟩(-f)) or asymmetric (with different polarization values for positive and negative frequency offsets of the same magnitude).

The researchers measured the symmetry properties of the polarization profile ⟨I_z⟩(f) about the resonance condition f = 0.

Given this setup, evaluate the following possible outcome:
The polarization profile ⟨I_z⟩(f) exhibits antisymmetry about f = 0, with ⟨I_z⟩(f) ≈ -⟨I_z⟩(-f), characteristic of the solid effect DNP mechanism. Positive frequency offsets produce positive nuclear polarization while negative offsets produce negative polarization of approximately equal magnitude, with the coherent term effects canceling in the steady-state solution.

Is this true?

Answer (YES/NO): NO